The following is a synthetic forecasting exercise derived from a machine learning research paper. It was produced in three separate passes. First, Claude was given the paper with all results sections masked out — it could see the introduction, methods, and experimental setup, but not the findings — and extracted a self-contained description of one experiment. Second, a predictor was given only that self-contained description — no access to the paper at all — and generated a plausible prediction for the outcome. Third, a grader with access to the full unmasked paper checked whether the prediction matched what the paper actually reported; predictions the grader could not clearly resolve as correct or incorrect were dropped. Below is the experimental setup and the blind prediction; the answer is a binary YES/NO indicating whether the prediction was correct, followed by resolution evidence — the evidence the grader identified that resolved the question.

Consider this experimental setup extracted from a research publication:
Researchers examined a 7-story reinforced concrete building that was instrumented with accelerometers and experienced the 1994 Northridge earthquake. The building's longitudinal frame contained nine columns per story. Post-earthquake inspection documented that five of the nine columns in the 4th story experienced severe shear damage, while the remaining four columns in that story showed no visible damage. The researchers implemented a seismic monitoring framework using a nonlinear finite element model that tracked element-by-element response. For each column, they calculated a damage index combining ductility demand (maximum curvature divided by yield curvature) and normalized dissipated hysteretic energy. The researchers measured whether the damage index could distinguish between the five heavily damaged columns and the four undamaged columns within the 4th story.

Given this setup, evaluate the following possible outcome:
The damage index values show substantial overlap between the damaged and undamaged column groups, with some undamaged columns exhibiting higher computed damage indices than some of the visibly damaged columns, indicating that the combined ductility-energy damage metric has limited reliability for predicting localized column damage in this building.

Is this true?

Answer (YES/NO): NO